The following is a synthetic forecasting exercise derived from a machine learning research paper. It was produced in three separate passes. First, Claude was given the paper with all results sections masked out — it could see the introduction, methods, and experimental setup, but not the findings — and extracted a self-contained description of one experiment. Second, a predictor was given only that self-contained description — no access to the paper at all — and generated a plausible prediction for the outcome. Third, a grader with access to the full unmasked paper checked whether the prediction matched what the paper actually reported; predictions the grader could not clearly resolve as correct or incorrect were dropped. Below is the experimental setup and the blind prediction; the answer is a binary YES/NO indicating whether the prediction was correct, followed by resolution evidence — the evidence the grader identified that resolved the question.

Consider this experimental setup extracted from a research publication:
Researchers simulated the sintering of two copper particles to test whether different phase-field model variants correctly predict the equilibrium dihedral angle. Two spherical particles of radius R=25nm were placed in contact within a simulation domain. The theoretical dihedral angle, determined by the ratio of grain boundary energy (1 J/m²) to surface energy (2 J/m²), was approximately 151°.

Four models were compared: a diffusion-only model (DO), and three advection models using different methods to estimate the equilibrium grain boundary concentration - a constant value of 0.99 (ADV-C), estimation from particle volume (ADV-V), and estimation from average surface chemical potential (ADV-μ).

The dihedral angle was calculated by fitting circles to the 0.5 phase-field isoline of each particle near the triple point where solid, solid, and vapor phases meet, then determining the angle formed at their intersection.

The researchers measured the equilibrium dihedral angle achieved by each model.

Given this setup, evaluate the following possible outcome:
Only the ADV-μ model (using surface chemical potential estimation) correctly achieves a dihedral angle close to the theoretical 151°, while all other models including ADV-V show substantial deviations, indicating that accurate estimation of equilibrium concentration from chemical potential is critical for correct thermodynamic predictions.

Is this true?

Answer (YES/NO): NO